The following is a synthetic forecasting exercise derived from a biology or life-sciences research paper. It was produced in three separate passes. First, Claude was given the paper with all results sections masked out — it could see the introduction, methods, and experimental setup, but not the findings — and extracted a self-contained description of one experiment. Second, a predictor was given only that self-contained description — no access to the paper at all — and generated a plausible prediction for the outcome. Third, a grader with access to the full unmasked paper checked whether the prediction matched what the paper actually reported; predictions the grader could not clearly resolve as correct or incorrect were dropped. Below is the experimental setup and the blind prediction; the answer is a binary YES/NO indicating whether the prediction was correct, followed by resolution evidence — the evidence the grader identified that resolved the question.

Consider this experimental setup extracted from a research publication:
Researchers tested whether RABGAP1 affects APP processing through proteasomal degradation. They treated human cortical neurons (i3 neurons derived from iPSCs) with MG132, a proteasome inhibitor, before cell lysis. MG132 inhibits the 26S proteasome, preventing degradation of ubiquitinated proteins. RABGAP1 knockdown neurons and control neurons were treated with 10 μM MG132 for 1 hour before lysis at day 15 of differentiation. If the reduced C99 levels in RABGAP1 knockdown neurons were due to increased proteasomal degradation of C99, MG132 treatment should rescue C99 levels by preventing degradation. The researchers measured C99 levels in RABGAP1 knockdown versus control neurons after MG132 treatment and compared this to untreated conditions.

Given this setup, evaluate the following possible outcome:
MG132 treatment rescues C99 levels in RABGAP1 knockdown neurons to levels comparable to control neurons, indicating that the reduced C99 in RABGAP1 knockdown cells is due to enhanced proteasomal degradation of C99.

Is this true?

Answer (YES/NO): NO